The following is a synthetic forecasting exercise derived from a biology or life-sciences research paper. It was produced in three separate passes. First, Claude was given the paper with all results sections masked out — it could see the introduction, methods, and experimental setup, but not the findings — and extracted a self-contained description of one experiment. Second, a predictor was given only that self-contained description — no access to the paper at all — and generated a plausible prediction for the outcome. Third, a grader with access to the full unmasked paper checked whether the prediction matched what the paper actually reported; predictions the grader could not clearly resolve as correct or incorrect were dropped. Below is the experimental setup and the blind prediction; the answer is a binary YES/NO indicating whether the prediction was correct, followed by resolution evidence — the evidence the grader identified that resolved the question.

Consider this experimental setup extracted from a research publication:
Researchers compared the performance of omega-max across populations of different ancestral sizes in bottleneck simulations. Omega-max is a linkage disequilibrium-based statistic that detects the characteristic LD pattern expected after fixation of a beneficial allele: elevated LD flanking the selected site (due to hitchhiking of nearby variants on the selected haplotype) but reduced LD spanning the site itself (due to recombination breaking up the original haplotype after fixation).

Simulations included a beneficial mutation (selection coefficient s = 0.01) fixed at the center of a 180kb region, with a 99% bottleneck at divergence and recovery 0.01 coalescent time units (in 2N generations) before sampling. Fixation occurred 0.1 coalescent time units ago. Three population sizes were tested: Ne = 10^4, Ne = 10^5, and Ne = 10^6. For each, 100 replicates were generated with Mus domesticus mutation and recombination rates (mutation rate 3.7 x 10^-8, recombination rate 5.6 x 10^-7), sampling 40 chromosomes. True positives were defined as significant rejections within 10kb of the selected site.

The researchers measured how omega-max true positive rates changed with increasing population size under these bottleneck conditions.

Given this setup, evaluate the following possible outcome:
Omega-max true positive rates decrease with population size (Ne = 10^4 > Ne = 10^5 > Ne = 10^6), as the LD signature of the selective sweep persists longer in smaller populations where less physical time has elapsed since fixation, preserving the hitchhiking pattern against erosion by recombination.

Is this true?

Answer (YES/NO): NO